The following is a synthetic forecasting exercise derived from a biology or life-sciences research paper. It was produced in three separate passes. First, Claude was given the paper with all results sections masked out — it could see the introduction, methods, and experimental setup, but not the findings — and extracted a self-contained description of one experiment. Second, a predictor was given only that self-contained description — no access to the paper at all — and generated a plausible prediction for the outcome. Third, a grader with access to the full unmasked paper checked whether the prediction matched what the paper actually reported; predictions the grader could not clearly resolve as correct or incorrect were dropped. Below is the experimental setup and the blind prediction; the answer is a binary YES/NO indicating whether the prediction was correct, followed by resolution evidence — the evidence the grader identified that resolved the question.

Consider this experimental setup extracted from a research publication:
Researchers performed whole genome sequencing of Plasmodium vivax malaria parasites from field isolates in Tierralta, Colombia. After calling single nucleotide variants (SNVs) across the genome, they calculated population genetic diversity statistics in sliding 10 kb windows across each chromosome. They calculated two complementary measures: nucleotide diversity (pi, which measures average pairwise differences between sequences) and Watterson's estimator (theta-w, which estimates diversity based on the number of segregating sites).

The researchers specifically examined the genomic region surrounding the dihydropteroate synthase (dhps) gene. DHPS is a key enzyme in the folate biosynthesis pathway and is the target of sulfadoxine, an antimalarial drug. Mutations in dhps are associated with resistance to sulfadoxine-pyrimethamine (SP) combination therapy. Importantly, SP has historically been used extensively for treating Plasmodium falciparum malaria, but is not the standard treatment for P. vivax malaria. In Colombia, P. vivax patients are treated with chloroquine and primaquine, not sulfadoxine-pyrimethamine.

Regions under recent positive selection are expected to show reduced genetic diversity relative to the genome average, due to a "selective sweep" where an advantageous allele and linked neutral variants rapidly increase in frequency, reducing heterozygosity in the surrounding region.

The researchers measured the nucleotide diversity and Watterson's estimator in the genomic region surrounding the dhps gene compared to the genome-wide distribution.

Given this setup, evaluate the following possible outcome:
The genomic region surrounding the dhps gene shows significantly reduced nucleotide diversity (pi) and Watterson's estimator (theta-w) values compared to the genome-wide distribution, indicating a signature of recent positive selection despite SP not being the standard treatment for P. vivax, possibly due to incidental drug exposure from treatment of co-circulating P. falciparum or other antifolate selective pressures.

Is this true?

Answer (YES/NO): YES